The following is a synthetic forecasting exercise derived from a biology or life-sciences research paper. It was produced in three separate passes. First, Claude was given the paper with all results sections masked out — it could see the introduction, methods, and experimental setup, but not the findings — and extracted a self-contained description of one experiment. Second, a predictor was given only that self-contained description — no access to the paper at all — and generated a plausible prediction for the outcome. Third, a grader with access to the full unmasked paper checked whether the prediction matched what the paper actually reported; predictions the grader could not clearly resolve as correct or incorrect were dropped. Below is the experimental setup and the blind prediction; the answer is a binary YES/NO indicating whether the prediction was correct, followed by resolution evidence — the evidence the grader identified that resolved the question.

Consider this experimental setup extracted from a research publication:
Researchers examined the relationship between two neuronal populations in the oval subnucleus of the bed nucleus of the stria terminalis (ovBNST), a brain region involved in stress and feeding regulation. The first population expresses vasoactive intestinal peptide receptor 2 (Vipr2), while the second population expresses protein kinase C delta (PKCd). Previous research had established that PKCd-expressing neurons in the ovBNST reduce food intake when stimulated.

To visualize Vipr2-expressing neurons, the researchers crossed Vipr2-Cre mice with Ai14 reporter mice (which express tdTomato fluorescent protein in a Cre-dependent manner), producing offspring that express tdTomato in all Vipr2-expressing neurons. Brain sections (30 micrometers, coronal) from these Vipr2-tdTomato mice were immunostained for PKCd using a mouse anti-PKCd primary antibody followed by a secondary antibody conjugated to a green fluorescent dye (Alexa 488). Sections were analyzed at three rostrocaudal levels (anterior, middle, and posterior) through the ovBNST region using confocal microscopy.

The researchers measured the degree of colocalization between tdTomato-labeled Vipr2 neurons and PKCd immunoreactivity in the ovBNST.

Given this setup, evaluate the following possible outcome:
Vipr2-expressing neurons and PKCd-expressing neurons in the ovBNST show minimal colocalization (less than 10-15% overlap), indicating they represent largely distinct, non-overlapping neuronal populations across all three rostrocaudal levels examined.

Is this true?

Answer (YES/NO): NO